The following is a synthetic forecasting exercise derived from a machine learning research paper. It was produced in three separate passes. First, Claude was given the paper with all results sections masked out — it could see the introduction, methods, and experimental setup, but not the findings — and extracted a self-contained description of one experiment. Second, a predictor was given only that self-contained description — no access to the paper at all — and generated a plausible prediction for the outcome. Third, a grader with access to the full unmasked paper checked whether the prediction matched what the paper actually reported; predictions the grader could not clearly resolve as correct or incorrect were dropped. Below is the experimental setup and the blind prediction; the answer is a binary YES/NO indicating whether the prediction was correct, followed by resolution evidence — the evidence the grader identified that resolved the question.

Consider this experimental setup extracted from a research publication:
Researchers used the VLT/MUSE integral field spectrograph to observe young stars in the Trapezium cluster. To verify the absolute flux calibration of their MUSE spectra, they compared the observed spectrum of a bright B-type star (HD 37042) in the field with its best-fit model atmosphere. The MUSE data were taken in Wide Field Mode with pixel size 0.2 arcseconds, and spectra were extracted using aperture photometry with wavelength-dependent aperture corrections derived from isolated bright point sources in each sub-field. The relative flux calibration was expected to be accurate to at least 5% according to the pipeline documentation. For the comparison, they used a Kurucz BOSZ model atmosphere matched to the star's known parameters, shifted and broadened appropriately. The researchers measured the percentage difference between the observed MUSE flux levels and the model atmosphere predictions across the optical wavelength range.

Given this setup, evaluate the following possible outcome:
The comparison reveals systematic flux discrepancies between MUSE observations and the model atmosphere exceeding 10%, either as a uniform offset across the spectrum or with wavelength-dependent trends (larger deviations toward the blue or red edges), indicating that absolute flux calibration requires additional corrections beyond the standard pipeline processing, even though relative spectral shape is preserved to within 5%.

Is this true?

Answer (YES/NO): NO